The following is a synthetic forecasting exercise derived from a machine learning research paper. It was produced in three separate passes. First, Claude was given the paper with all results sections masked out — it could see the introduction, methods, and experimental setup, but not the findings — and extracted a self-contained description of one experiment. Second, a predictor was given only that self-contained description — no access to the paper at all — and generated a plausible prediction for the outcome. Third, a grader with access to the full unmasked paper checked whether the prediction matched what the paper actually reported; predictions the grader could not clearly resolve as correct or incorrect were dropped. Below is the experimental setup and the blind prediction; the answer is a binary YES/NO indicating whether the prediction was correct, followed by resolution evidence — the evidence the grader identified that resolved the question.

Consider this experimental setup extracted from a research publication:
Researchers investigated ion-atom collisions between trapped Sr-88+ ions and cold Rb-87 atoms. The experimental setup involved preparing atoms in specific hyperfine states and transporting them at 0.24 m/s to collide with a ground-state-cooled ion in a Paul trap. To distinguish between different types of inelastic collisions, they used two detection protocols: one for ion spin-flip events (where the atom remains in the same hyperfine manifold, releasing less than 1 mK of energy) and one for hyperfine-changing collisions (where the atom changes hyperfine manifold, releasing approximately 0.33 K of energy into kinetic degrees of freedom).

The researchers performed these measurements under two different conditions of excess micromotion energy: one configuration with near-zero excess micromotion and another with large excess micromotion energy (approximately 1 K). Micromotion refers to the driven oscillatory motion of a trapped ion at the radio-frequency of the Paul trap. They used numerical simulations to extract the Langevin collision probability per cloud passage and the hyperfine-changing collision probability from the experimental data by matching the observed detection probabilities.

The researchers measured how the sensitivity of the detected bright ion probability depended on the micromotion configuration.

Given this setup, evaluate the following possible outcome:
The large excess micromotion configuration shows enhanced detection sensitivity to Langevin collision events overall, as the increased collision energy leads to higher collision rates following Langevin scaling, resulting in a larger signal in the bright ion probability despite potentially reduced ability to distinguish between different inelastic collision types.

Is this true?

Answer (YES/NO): NO